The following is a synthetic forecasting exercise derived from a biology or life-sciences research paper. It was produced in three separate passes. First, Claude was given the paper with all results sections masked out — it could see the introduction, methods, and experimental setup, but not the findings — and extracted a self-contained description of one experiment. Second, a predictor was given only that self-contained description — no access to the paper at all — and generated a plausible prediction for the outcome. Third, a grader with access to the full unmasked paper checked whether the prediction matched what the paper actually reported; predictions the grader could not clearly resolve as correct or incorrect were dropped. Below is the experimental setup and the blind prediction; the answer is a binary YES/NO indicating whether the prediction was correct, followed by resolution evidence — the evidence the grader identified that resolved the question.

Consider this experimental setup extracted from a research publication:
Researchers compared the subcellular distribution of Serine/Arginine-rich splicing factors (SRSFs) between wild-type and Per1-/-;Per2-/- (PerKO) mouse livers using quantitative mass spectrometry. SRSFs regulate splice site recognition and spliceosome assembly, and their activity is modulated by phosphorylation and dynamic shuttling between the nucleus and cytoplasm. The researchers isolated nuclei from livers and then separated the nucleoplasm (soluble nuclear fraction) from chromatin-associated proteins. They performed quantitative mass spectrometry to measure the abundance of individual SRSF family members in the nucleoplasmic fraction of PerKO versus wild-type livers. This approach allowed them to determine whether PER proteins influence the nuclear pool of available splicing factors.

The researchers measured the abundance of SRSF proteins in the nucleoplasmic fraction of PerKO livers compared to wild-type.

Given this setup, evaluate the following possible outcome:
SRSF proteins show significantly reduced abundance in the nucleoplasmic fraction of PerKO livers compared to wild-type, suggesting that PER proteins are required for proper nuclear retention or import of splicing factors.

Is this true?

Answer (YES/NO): NO